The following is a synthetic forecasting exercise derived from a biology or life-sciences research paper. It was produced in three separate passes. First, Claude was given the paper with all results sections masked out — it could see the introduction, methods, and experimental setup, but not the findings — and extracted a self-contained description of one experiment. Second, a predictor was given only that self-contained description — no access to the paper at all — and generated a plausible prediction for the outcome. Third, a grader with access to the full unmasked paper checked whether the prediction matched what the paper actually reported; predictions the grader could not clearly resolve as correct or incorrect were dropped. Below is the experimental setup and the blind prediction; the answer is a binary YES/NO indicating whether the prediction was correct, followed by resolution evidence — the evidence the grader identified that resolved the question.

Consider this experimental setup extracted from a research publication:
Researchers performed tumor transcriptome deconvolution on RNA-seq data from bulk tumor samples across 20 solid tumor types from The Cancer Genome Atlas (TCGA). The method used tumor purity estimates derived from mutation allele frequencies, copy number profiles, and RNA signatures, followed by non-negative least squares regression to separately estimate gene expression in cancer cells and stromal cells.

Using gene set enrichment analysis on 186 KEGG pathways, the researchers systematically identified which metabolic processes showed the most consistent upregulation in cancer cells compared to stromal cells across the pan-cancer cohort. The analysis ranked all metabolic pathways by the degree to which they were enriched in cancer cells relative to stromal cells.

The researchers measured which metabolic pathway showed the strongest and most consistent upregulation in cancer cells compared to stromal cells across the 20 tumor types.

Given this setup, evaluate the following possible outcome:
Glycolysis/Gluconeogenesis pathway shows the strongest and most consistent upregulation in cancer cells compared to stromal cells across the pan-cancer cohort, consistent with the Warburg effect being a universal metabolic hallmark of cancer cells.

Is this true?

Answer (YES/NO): NO